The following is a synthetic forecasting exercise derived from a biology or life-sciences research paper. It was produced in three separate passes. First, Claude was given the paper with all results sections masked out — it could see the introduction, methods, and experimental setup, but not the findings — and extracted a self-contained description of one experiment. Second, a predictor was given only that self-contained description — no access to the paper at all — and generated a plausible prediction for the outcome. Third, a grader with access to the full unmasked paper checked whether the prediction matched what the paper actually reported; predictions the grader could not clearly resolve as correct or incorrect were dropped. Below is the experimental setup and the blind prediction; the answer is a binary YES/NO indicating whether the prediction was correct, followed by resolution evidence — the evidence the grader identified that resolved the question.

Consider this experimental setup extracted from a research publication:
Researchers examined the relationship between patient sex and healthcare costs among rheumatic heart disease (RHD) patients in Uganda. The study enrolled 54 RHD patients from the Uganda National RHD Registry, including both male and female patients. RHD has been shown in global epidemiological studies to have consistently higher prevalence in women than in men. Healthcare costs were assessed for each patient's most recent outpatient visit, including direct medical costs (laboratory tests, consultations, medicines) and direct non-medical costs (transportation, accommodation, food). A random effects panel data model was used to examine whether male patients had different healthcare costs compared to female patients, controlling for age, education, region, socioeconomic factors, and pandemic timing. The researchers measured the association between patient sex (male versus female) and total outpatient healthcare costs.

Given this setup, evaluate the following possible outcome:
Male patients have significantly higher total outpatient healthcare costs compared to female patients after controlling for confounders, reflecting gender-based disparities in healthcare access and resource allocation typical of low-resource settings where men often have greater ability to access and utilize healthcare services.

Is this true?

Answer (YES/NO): NO